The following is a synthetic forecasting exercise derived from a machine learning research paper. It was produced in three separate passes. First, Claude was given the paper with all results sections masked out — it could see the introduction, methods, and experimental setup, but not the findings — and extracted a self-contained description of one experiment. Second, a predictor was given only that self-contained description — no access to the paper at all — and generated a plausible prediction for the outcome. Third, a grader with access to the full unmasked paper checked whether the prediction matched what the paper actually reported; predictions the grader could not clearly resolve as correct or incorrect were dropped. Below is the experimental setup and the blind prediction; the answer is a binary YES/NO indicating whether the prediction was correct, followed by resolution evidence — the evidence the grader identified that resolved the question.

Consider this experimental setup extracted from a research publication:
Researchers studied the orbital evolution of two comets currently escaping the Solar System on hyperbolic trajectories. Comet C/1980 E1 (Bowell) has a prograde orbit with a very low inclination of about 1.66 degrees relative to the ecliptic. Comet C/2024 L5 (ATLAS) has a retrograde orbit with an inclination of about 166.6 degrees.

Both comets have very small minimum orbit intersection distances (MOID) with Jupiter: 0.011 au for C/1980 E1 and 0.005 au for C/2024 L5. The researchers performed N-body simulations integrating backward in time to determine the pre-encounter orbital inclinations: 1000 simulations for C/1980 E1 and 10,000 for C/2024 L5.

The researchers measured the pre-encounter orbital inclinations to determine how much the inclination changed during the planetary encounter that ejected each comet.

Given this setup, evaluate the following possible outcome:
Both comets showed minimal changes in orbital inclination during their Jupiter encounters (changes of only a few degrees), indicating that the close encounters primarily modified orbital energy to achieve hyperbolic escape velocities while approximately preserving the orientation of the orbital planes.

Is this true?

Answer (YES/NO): NO